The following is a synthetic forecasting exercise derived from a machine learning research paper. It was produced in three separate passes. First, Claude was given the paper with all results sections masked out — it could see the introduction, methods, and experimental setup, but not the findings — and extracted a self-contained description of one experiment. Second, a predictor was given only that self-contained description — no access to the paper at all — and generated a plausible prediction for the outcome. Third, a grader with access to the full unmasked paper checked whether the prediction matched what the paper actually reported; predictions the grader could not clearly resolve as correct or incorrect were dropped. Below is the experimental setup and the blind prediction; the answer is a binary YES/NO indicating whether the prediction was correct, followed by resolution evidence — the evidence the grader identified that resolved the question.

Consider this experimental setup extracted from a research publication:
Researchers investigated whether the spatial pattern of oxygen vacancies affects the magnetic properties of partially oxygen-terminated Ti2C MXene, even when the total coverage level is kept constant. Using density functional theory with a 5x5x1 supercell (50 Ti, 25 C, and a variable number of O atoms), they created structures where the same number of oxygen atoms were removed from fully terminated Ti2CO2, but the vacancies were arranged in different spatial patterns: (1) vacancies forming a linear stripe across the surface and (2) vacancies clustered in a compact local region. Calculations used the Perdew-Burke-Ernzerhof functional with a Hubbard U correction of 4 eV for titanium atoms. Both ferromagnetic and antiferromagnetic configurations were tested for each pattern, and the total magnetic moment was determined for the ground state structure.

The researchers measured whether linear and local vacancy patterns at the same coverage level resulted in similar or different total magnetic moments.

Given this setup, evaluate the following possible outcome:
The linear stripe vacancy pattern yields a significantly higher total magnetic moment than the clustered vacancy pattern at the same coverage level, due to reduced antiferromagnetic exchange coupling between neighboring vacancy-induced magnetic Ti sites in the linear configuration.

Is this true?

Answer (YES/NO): NO